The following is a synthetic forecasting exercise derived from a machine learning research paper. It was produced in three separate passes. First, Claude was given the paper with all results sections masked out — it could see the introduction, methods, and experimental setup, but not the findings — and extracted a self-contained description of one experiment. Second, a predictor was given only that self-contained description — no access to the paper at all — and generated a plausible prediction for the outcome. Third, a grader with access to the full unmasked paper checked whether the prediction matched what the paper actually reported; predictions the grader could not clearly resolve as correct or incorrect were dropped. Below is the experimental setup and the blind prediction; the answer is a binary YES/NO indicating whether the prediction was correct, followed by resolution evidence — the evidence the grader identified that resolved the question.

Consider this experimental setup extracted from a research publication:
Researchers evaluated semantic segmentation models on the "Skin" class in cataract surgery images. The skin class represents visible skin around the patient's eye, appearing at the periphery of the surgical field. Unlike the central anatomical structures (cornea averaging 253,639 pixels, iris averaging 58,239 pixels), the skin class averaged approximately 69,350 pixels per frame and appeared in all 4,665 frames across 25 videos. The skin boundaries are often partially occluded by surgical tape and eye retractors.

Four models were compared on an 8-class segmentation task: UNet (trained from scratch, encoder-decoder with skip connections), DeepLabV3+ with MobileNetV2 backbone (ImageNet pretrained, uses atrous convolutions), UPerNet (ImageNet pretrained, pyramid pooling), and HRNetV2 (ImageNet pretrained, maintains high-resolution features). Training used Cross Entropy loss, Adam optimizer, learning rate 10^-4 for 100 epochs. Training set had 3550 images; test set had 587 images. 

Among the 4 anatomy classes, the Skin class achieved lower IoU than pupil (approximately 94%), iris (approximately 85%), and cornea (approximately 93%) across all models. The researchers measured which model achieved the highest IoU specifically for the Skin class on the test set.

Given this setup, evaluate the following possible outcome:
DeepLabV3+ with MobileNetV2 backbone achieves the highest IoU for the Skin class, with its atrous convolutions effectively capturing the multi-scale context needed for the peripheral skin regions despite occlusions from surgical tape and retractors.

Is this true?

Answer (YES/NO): NO